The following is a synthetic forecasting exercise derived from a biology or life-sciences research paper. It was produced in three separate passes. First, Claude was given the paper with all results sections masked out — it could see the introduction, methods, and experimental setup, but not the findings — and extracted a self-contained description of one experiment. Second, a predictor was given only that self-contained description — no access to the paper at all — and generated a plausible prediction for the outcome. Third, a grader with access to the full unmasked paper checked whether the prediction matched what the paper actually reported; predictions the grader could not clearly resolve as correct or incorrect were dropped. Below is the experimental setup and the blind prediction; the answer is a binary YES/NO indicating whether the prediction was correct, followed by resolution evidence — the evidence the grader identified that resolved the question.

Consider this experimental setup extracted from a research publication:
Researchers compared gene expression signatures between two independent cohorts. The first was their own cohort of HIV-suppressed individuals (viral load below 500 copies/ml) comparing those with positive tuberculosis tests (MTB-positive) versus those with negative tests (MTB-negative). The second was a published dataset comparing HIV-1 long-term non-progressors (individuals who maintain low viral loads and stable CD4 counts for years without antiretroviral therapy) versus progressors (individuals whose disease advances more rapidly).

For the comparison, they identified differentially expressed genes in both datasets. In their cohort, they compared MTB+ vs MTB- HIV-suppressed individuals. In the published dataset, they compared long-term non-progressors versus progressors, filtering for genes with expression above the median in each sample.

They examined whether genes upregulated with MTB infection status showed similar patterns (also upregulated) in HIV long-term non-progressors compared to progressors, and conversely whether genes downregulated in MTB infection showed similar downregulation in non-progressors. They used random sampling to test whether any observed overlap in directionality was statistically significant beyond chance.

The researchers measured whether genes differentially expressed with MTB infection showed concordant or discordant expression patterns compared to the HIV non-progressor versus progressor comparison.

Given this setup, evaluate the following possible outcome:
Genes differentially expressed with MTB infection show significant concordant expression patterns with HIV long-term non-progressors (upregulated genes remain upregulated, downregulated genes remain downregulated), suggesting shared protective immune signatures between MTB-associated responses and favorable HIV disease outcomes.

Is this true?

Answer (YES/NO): YES